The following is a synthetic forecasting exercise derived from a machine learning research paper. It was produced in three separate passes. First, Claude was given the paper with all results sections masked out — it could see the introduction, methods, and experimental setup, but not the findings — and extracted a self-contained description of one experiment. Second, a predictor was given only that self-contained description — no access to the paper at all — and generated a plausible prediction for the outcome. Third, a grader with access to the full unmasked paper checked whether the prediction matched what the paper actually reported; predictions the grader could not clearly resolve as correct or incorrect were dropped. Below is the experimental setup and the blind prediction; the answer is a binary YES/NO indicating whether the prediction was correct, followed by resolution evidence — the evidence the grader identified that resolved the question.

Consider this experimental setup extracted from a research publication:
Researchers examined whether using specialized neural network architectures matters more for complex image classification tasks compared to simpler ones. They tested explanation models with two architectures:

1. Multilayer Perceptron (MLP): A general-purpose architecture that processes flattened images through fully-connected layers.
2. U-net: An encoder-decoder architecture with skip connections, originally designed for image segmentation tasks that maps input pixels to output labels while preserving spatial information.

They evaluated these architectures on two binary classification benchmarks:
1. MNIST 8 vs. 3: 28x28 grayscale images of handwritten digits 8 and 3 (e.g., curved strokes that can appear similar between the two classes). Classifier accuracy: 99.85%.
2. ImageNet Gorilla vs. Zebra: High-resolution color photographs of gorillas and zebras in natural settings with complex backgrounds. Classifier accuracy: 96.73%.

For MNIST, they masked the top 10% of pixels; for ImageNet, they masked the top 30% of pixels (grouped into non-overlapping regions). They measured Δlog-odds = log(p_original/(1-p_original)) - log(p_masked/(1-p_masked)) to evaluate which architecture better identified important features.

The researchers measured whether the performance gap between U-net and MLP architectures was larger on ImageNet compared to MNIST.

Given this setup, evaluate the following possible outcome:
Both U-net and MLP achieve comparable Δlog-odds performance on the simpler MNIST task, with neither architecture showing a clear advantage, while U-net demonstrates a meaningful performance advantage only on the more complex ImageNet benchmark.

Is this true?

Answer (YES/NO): NO